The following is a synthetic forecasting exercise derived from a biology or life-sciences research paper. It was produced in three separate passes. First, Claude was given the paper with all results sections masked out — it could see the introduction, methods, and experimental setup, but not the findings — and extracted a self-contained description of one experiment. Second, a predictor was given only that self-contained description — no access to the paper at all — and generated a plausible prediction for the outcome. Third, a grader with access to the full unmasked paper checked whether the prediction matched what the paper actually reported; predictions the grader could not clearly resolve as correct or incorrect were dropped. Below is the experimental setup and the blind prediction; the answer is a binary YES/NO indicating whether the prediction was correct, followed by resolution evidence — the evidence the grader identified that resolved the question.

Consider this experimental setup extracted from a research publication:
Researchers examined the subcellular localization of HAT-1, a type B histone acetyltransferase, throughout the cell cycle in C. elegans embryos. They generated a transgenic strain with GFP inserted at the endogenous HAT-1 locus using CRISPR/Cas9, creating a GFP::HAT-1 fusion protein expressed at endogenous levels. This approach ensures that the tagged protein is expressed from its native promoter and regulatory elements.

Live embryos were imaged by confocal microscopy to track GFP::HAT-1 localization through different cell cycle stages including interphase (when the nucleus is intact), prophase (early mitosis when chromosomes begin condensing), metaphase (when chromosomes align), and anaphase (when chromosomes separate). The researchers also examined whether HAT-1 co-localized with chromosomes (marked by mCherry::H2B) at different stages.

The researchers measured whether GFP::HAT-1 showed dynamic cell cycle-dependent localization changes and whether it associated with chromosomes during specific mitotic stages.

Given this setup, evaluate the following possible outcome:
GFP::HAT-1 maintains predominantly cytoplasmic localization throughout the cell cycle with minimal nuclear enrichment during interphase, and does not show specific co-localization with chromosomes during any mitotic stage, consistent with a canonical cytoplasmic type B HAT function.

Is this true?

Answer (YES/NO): NO